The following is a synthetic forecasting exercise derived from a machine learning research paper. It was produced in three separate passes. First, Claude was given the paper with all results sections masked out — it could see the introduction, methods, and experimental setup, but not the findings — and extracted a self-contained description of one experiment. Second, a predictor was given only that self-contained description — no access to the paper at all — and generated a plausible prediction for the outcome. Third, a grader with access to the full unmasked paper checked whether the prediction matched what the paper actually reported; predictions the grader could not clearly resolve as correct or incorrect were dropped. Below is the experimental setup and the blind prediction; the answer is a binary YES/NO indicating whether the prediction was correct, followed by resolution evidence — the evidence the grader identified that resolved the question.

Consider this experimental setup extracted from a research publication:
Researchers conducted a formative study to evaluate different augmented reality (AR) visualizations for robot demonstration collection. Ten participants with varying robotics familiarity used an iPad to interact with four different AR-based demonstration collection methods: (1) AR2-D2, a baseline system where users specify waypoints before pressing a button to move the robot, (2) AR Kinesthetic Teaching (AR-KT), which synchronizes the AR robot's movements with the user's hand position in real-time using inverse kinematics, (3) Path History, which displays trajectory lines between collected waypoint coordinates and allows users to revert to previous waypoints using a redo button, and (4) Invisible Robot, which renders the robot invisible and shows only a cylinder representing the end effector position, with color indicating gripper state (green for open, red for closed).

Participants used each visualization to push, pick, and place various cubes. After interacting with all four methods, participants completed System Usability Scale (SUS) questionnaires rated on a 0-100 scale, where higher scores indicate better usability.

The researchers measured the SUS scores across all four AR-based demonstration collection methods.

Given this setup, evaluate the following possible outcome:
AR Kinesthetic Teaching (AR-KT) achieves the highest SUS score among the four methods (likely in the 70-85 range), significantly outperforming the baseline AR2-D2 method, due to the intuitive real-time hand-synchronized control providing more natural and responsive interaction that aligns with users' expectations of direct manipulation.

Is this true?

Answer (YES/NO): NO